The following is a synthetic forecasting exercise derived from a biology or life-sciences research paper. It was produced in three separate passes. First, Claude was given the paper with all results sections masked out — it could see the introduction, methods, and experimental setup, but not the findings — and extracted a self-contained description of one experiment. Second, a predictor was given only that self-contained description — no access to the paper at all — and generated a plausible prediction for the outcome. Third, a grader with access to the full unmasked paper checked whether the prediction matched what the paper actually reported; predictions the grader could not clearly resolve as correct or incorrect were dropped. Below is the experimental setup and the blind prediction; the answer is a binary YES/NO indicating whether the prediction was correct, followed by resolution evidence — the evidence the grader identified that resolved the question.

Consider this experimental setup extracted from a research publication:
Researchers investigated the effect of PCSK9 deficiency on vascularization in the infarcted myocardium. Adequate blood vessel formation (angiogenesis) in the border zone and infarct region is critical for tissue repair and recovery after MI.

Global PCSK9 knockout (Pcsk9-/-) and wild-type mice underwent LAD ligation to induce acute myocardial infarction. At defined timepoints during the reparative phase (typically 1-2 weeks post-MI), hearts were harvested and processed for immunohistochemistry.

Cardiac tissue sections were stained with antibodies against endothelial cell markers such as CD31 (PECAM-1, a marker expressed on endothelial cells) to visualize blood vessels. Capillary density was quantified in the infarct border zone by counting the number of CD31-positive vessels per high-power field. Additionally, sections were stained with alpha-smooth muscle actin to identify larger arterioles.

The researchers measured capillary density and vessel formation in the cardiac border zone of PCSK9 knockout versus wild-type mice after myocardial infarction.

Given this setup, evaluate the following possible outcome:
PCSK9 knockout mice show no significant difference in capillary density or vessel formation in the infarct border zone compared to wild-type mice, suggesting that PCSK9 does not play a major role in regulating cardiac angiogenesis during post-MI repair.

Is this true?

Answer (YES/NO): NO